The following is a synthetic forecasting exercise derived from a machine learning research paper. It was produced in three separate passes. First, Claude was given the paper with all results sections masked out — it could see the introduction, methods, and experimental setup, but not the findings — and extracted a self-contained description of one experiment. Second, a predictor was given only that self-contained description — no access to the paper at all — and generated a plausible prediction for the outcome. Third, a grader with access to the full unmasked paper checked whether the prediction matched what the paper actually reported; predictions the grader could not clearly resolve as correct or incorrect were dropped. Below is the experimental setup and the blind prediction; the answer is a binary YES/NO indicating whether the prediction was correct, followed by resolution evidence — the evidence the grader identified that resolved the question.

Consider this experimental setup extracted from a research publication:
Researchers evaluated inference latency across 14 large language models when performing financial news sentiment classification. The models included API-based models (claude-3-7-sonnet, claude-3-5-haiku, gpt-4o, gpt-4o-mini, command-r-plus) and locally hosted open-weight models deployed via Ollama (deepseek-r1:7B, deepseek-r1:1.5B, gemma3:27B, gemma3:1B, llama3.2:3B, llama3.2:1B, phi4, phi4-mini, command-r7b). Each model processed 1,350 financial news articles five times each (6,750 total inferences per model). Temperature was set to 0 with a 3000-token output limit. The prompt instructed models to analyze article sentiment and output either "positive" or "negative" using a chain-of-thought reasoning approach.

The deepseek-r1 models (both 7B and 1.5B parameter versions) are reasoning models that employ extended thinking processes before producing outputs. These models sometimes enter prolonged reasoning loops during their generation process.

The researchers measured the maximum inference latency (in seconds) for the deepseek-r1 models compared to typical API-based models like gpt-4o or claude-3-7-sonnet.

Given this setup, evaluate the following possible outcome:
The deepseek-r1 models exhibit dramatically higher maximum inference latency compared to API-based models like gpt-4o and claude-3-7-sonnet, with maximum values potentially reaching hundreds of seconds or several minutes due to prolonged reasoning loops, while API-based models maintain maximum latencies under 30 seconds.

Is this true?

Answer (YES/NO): NO